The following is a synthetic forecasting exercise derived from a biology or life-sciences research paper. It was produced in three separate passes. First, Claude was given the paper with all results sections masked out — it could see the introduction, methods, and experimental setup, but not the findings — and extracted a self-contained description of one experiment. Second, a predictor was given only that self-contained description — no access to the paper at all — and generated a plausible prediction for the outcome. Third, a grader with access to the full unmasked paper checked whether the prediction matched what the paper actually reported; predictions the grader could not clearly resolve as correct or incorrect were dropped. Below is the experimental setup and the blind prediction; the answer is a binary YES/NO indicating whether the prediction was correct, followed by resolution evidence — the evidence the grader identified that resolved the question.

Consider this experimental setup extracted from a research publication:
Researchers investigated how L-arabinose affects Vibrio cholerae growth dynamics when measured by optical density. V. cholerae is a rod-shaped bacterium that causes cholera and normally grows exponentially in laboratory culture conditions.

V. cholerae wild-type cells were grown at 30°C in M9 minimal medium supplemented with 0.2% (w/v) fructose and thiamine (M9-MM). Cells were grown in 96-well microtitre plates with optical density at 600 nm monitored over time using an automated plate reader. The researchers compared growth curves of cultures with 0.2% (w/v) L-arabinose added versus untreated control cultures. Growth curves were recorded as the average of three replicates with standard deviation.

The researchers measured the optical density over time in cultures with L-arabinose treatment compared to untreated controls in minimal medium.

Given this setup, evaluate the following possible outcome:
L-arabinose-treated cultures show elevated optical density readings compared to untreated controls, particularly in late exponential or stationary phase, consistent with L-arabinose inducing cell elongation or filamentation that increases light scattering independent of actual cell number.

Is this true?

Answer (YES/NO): NO